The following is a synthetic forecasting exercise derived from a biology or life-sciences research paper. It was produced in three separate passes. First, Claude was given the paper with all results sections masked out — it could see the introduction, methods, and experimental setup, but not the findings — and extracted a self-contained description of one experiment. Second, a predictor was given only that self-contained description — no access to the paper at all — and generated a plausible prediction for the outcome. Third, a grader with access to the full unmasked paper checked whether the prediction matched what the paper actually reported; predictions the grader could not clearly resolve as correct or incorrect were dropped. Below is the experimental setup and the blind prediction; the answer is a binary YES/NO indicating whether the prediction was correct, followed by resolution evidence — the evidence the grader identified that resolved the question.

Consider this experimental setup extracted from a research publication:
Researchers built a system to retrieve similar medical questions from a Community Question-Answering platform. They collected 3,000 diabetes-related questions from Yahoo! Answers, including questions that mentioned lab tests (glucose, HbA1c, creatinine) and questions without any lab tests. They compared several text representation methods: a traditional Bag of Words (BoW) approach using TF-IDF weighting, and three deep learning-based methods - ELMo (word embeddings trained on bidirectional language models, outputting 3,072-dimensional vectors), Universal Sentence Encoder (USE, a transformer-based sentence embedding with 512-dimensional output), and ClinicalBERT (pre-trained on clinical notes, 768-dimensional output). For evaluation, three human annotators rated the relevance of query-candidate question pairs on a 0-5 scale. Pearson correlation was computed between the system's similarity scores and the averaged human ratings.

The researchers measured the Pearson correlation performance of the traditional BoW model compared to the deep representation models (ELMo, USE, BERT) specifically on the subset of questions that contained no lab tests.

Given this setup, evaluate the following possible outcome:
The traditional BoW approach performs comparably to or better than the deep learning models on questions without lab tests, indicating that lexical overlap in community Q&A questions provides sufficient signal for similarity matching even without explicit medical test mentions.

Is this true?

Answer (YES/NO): YES